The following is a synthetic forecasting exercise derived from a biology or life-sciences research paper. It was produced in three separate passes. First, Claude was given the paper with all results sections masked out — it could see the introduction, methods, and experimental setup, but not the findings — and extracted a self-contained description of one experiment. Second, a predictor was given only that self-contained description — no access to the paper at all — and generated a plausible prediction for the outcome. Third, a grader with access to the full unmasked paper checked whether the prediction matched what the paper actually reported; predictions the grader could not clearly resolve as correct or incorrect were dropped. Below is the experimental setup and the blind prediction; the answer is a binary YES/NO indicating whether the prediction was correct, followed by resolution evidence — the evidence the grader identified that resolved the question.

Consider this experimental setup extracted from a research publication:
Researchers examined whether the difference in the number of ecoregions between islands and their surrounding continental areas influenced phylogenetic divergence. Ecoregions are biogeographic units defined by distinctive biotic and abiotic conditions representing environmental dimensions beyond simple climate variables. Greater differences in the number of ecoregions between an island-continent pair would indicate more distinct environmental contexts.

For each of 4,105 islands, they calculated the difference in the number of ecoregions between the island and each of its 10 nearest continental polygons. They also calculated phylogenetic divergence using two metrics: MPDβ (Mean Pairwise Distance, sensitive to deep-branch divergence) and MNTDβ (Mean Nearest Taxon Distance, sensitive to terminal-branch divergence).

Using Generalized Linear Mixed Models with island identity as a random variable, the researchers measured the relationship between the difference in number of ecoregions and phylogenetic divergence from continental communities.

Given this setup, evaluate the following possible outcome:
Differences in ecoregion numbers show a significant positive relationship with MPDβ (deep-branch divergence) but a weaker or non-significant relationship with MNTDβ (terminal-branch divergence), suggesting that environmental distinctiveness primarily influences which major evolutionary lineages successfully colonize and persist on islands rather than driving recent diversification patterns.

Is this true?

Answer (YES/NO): NO